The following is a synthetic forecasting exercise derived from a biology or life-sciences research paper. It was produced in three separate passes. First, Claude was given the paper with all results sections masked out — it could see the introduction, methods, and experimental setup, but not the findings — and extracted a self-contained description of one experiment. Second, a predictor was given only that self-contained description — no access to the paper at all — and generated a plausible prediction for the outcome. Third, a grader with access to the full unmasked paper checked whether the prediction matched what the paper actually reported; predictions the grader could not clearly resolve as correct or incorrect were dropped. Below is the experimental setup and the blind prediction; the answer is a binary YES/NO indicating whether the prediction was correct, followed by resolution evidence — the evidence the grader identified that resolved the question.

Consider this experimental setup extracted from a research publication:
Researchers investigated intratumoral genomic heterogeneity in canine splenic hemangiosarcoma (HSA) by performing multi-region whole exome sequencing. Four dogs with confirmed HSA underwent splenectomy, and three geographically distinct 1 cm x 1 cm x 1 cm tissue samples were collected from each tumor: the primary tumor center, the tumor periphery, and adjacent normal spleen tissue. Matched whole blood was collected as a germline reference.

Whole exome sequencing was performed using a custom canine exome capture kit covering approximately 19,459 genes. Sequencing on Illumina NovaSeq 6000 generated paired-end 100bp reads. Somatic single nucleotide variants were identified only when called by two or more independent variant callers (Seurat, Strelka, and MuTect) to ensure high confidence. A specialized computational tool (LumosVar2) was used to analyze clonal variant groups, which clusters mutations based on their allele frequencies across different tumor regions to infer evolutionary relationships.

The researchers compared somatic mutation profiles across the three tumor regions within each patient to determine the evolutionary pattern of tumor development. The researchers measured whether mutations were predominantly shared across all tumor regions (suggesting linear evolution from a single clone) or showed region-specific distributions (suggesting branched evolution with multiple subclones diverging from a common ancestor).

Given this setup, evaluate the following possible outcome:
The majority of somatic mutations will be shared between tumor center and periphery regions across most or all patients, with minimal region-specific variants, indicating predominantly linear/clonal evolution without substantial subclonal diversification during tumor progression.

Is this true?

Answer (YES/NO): NO